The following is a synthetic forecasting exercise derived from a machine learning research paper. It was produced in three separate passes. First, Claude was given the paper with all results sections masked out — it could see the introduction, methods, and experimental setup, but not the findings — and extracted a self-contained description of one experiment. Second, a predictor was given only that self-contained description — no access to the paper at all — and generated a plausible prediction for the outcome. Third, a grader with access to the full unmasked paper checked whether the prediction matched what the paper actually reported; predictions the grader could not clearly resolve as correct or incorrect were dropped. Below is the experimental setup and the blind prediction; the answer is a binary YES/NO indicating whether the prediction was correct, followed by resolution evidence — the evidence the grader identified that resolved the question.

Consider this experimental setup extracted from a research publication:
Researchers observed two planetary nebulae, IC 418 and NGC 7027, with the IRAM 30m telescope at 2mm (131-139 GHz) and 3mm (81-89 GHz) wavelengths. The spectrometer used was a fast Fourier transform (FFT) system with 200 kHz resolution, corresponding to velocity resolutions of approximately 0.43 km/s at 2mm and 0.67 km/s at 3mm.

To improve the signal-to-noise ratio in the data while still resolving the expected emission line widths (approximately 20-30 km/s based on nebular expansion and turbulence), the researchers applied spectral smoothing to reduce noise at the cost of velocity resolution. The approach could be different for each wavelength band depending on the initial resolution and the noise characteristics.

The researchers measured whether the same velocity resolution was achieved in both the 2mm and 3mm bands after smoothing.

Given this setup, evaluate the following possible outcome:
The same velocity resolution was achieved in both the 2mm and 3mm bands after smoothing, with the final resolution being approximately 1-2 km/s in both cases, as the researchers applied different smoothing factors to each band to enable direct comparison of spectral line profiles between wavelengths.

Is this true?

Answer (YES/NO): NO